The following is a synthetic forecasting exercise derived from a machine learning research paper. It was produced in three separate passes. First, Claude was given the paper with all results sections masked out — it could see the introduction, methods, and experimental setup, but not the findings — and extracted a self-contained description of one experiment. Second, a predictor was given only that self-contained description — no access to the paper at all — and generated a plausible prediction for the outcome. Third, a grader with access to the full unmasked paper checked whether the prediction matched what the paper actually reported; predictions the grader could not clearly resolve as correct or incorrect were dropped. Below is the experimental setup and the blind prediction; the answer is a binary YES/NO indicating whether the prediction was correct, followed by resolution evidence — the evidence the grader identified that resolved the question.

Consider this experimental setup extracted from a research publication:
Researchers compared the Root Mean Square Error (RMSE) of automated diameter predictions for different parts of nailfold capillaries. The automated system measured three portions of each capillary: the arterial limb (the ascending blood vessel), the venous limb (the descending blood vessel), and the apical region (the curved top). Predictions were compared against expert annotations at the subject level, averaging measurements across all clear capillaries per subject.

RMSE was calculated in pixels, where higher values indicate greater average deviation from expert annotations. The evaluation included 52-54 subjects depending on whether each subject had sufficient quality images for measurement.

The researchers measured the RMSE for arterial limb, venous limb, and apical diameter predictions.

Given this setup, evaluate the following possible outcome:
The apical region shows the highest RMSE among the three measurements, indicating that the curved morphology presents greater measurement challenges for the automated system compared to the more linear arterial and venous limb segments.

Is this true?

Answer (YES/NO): YES